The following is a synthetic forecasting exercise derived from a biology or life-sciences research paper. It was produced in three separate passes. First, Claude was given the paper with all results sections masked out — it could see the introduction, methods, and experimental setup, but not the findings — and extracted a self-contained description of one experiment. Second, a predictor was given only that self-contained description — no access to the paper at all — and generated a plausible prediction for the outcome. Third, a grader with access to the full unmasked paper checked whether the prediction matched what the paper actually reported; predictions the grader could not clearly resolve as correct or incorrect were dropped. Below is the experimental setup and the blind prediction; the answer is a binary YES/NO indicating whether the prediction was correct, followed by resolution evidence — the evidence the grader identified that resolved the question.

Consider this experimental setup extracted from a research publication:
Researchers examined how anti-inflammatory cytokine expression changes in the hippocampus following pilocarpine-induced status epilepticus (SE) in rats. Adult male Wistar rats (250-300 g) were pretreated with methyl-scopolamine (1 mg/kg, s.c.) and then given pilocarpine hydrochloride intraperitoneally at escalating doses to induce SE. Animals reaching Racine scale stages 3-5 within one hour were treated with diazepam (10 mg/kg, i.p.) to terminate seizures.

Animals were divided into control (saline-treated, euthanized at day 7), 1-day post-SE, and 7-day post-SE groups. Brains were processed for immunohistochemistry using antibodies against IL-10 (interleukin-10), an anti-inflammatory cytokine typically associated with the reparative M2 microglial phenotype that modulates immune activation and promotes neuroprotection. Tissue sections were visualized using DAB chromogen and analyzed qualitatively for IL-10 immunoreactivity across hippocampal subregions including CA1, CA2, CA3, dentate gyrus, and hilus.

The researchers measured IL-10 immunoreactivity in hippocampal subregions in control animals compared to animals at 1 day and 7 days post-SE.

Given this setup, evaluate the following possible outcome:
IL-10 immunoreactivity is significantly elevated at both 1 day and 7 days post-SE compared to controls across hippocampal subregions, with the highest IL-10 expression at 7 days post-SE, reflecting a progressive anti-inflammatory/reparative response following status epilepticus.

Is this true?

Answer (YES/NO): NO